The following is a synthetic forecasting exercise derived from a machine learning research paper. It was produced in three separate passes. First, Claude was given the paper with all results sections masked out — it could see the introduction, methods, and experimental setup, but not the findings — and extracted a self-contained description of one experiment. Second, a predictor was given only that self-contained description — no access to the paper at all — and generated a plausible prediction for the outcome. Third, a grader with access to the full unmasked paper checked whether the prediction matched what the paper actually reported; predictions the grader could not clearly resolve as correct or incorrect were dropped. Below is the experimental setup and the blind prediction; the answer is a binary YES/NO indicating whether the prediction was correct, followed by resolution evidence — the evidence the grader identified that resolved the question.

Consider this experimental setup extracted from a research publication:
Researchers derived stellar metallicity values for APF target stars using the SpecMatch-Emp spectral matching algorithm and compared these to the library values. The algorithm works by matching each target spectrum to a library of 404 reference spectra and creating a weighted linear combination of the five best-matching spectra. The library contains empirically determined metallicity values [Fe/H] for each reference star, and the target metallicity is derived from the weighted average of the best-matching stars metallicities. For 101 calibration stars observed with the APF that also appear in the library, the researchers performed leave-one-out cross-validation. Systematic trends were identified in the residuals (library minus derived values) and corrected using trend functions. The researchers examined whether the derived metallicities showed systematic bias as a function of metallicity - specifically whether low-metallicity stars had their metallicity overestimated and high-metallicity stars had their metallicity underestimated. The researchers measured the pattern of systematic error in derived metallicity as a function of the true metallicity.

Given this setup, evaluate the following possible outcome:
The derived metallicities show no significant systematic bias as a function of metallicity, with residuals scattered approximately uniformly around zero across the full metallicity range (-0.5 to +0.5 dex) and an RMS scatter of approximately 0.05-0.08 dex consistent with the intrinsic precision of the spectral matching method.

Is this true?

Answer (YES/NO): NO